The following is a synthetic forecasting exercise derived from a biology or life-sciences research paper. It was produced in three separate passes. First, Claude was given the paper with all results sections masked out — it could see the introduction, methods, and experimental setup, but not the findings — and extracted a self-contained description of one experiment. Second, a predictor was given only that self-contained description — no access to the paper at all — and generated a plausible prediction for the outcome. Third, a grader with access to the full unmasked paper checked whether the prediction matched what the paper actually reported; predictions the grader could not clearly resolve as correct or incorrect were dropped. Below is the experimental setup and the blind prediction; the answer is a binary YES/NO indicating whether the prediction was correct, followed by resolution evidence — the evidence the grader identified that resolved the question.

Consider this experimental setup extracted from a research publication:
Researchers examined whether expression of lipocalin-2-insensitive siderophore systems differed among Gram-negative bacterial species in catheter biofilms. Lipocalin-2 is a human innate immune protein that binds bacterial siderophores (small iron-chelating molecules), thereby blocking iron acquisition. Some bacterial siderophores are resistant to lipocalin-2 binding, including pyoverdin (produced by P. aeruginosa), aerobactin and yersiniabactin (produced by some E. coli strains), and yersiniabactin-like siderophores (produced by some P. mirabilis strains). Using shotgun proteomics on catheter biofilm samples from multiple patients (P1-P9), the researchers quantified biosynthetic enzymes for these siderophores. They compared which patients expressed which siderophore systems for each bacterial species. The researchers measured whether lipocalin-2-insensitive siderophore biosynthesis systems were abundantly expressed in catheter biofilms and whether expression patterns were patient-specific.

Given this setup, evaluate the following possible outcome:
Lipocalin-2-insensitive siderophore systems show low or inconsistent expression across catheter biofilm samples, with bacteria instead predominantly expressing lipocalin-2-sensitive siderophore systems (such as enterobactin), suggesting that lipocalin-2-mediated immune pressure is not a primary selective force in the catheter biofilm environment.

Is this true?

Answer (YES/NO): NO